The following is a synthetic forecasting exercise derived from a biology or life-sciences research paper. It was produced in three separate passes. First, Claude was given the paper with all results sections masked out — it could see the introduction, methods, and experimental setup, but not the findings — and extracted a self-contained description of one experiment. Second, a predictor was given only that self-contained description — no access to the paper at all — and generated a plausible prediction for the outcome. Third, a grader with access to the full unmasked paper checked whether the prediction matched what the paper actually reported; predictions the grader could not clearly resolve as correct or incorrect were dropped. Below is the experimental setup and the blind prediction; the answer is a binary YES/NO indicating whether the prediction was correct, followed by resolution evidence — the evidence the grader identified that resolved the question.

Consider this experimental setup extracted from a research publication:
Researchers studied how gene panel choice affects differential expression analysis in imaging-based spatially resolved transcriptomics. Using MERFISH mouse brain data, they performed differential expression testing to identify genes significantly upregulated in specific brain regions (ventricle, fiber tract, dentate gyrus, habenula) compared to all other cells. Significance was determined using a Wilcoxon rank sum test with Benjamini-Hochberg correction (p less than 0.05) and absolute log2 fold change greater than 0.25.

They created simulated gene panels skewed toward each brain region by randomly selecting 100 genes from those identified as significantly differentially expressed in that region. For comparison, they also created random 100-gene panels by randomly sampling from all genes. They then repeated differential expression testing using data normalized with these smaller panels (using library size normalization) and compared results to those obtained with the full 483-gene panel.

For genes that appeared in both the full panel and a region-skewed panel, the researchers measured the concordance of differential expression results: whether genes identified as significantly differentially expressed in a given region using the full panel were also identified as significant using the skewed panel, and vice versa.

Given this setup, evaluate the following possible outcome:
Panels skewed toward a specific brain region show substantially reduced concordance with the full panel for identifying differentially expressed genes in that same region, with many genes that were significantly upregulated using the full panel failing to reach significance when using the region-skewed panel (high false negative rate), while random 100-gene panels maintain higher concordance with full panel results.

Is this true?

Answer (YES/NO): YES